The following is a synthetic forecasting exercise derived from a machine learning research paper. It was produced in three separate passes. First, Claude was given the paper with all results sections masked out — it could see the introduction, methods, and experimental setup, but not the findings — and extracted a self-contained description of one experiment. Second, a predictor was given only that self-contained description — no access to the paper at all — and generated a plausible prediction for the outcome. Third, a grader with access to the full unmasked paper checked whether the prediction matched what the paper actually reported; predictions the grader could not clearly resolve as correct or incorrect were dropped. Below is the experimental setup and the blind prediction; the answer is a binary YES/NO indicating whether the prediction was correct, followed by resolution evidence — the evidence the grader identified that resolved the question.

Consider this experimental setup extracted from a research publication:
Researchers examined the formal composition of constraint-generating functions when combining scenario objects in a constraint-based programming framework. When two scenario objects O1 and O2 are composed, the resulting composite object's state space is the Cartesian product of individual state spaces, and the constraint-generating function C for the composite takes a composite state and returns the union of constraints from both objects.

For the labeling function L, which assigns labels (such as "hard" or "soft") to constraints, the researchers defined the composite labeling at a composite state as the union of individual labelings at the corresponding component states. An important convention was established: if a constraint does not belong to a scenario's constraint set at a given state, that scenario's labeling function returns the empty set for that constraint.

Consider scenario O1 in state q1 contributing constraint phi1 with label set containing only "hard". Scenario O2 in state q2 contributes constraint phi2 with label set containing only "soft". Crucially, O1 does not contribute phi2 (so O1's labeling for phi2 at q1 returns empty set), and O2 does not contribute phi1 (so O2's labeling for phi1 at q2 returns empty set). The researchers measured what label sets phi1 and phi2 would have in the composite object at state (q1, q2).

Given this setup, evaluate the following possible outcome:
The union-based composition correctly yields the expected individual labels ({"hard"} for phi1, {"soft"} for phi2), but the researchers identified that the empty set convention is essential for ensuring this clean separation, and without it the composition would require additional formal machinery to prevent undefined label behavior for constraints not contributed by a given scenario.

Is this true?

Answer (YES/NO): NO